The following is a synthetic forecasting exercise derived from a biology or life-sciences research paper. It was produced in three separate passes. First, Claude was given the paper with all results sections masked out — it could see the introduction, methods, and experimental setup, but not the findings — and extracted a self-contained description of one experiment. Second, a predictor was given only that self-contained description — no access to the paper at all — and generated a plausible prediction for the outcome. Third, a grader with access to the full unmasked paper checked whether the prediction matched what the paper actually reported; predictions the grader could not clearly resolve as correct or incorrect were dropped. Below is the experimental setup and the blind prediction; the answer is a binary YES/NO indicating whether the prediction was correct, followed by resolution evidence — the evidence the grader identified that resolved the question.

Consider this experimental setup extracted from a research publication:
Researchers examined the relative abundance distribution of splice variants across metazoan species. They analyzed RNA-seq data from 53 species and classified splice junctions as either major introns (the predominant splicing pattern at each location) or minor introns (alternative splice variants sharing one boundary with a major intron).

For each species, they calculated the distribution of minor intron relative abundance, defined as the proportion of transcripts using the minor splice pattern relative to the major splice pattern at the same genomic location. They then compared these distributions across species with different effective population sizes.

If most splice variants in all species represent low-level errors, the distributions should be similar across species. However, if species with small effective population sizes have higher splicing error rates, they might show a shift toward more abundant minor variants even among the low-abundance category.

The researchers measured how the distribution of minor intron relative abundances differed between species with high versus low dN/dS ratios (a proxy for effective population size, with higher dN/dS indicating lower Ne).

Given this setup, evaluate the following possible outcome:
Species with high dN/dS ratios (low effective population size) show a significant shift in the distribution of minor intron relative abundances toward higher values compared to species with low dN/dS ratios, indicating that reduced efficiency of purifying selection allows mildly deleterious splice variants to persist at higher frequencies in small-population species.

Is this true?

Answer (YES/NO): YES